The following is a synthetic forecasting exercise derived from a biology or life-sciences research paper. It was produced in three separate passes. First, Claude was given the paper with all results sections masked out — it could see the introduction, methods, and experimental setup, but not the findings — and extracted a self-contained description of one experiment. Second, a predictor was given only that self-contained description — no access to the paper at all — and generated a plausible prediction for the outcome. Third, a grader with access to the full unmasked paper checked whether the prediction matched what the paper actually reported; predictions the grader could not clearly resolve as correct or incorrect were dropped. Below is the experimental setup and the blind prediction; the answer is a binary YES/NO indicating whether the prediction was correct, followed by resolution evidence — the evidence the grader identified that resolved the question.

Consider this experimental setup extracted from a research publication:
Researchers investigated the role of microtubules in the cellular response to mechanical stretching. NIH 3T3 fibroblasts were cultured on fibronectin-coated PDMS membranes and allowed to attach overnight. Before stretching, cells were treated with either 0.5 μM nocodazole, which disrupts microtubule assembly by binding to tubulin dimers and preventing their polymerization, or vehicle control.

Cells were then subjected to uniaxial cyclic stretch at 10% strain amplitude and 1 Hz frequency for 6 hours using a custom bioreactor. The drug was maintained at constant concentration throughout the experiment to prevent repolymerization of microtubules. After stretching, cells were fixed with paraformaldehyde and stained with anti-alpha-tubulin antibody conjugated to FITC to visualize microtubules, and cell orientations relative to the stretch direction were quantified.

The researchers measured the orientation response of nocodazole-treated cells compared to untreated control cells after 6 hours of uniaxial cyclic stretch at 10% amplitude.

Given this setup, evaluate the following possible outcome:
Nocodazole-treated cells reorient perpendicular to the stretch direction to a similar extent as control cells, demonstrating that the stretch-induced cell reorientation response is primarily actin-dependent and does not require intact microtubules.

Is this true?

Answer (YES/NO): YES